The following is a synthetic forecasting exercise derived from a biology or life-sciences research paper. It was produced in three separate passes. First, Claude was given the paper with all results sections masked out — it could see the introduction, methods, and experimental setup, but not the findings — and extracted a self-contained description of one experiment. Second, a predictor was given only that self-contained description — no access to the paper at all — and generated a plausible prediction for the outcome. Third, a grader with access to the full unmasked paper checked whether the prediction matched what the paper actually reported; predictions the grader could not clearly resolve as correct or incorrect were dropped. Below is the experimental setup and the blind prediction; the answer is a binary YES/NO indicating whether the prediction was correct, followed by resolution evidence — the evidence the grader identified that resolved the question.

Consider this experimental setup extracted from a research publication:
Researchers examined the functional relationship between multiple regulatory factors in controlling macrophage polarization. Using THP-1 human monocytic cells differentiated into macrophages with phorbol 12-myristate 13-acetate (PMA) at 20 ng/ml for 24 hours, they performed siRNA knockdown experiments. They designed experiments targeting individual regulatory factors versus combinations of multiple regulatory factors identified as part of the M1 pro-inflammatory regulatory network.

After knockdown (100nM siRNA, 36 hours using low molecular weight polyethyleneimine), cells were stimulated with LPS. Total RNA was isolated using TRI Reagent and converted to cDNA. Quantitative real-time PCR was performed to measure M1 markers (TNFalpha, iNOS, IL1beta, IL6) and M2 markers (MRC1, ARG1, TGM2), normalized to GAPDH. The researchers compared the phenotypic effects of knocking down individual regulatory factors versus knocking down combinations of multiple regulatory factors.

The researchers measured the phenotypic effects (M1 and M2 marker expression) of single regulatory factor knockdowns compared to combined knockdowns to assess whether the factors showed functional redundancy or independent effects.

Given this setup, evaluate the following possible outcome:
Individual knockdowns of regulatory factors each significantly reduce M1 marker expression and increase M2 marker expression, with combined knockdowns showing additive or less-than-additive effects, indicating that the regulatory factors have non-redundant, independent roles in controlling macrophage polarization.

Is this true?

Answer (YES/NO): NO